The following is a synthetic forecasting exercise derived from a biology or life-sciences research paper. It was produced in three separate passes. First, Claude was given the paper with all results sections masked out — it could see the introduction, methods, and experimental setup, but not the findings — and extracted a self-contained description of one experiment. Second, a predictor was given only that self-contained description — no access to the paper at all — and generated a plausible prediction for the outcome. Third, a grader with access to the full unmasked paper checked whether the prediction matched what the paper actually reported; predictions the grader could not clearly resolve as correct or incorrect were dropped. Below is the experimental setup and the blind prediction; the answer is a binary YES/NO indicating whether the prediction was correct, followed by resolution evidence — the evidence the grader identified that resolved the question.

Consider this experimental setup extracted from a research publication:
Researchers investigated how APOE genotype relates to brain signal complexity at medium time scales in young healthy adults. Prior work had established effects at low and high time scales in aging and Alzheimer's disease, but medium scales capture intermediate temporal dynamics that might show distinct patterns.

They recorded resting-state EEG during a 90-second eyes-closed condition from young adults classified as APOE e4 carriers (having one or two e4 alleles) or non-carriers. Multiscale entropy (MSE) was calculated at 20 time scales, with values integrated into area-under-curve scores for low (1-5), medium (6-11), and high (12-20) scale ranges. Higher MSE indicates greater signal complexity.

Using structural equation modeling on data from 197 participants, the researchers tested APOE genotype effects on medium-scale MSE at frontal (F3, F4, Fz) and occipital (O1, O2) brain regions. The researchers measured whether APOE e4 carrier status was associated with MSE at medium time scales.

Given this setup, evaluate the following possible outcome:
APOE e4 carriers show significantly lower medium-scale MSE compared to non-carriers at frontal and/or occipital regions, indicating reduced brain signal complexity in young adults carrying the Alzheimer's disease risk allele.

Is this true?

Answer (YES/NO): NO